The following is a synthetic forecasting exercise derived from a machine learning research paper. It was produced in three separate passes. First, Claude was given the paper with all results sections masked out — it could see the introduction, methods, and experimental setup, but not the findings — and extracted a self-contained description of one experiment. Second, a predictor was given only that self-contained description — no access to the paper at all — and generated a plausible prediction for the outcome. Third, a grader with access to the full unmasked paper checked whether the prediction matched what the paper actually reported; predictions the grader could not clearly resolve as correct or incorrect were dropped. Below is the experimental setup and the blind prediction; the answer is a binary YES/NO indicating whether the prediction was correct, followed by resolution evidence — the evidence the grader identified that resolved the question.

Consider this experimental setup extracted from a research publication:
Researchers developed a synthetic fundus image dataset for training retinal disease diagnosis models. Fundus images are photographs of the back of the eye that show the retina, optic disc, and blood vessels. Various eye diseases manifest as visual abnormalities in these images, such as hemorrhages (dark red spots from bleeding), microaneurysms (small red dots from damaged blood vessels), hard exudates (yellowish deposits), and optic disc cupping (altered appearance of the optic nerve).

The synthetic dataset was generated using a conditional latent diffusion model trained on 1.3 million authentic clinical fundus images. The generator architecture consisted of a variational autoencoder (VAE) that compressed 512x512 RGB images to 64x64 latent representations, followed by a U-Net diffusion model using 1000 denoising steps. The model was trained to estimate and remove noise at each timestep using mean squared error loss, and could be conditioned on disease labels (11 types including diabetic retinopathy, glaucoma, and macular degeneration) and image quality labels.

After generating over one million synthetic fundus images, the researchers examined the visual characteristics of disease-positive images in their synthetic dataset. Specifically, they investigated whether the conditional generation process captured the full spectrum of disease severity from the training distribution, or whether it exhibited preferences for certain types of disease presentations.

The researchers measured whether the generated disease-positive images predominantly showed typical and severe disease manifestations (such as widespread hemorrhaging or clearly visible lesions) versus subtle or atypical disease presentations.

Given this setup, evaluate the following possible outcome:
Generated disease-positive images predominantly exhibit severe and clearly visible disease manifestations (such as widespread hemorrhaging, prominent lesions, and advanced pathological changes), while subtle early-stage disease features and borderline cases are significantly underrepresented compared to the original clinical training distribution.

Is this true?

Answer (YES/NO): NO